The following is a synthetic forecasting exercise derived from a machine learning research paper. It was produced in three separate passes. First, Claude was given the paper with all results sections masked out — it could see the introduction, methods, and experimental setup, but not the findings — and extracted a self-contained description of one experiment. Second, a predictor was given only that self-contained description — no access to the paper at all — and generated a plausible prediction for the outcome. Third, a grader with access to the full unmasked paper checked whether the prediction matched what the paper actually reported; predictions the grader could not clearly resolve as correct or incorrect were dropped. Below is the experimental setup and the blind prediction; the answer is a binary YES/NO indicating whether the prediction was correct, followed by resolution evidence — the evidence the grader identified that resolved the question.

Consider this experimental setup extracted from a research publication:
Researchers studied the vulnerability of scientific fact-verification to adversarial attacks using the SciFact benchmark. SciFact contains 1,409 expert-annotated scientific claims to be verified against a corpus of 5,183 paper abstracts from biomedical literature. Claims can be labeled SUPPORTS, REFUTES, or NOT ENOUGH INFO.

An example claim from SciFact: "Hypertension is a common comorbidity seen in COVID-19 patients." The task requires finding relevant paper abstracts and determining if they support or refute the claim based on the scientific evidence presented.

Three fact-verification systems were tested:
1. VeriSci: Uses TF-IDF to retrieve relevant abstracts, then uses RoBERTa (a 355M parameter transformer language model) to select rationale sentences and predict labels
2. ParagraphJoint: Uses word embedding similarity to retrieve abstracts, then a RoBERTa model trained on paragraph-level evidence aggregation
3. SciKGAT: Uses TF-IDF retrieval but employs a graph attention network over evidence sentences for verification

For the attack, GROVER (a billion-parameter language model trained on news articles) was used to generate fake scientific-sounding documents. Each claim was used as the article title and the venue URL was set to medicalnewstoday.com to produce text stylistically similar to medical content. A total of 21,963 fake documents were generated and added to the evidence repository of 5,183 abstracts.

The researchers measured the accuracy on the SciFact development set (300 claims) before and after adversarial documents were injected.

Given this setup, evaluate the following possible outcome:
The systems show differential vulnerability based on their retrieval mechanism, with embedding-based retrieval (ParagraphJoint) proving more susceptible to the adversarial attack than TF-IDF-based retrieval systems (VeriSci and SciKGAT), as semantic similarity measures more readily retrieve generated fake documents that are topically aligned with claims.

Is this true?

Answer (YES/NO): NO